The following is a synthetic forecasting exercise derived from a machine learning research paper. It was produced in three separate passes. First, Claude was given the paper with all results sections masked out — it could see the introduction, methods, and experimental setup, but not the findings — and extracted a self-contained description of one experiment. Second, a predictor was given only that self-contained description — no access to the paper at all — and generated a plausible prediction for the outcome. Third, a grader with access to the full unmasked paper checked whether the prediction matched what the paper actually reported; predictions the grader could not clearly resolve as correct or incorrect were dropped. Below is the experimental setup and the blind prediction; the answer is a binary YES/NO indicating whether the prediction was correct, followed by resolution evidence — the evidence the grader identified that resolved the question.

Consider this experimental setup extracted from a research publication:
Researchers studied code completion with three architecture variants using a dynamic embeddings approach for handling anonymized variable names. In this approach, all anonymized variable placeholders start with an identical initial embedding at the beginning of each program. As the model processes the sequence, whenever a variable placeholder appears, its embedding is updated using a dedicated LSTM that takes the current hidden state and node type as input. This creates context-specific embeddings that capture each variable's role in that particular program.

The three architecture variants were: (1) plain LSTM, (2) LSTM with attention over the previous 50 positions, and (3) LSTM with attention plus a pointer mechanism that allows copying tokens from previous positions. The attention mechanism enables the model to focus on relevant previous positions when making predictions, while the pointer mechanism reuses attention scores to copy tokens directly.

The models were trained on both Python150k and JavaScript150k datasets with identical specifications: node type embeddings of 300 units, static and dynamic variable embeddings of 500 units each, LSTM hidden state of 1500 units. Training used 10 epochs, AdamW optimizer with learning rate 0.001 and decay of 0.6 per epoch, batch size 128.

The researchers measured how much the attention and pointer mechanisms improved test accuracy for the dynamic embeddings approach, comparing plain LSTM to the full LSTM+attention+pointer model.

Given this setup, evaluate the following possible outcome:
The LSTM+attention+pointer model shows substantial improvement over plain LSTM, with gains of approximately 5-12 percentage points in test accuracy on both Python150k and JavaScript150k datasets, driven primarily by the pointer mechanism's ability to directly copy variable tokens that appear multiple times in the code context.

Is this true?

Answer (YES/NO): NO